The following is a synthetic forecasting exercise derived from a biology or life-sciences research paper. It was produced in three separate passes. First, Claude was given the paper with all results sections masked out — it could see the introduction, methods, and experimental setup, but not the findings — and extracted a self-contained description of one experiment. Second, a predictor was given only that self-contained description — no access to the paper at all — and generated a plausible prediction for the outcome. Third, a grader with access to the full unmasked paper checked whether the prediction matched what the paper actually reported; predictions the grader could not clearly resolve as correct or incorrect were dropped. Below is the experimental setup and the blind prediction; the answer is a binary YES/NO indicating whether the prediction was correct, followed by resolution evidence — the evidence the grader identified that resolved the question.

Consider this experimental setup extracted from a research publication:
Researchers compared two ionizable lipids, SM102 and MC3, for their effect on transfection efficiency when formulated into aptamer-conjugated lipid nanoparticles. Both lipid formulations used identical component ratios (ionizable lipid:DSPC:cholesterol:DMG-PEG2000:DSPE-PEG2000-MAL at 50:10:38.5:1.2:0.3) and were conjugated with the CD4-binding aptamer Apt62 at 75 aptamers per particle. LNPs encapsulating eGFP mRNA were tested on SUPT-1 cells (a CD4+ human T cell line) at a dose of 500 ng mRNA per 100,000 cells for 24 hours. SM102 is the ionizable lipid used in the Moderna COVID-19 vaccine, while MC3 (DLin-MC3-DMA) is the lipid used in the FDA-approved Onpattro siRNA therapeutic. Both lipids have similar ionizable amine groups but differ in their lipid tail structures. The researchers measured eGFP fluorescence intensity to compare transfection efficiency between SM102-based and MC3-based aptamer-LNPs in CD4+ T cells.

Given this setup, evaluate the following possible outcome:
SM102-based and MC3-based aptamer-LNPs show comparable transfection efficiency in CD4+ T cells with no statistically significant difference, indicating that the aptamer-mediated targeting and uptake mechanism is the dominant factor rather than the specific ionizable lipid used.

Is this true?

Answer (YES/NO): NO